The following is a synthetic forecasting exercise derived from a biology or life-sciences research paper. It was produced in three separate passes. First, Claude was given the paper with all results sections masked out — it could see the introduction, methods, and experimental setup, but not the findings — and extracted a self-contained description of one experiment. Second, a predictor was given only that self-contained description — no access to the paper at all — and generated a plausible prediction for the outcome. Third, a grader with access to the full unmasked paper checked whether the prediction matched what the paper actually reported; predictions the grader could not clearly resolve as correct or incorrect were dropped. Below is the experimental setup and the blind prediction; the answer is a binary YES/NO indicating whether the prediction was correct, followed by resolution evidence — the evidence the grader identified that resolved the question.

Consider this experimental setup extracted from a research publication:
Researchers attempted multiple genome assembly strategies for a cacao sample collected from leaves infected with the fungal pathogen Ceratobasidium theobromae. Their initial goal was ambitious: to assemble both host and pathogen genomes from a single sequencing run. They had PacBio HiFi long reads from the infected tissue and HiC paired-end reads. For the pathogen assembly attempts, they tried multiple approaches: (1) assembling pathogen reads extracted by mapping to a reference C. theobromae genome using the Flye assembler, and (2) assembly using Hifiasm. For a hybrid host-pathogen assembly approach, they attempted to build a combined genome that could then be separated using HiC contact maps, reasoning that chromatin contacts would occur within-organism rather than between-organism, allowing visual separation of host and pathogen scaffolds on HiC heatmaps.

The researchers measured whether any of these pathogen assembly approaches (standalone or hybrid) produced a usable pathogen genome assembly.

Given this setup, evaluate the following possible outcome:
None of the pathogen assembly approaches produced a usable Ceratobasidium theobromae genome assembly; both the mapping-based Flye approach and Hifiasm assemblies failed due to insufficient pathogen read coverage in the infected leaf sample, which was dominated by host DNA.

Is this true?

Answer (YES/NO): YES